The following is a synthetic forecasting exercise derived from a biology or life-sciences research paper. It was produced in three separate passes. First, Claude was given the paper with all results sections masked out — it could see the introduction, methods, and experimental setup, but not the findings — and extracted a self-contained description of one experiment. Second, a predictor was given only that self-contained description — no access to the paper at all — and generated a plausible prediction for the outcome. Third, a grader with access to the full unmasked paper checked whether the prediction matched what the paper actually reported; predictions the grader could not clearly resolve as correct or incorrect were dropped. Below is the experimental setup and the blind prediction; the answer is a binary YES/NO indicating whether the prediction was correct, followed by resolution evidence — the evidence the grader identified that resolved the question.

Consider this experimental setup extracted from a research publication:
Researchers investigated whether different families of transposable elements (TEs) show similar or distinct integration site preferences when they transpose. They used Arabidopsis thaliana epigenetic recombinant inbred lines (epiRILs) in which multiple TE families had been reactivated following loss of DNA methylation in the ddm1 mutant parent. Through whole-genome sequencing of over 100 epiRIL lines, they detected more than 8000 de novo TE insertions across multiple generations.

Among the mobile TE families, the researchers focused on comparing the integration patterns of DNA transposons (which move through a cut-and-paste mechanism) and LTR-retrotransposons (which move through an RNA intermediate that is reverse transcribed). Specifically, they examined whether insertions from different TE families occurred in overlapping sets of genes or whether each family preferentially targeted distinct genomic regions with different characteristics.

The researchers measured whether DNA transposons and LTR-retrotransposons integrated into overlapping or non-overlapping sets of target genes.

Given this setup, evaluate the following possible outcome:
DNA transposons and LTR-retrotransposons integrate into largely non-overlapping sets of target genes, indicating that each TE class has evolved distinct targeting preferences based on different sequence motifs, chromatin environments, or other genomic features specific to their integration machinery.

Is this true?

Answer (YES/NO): YES